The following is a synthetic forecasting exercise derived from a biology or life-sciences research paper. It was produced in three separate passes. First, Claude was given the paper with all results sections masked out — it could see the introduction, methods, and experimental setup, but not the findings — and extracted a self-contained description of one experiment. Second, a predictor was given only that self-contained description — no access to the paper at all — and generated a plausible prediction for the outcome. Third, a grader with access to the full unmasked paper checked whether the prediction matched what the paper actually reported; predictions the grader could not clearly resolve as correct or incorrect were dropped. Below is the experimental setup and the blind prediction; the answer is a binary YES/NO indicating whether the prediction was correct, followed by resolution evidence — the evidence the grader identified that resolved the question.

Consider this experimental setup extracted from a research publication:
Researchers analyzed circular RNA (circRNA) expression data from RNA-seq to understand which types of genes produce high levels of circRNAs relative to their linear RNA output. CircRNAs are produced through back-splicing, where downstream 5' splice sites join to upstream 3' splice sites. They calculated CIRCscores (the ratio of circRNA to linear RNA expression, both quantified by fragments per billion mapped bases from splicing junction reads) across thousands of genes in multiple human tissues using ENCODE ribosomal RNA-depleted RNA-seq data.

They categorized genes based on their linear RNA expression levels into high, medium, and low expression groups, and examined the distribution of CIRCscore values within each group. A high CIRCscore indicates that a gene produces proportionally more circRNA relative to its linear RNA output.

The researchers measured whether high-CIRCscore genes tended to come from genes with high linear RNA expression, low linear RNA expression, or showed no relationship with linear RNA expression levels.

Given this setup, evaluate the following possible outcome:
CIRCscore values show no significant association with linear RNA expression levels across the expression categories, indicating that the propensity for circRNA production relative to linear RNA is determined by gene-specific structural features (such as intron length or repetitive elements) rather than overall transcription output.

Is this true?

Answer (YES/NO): NO